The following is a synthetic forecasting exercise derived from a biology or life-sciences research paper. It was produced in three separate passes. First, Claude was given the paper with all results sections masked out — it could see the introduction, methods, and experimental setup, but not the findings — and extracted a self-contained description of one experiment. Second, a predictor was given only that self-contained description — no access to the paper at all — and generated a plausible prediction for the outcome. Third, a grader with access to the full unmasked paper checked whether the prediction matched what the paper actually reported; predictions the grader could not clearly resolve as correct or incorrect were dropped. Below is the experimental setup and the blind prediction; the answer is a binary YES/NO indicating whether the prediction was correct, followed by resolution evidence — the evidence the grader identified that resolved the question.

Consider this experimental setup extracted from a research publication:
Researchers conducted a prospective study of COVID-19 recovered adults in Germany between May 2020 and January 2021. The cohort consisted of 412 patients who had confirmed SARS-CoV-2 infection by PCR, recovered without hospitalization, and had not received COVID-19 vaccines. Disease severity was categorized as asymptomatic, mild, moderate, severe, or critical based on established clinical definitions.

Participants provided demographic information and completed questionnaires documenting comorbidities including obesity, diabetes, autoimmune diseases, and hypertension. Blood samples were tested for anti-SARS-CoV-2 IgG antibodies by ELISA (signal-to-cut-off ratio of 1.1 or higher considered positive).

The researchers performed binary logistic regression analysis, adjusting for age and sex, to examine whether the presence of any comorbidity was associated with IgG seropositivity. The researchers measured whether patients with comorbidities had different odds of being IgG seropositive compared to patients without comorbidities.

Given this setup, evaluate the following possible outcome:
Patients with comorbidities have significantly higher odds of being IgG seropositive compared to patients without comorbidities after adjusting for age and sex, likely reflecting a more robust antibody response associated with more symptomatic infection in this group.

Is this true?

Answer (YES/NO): NO